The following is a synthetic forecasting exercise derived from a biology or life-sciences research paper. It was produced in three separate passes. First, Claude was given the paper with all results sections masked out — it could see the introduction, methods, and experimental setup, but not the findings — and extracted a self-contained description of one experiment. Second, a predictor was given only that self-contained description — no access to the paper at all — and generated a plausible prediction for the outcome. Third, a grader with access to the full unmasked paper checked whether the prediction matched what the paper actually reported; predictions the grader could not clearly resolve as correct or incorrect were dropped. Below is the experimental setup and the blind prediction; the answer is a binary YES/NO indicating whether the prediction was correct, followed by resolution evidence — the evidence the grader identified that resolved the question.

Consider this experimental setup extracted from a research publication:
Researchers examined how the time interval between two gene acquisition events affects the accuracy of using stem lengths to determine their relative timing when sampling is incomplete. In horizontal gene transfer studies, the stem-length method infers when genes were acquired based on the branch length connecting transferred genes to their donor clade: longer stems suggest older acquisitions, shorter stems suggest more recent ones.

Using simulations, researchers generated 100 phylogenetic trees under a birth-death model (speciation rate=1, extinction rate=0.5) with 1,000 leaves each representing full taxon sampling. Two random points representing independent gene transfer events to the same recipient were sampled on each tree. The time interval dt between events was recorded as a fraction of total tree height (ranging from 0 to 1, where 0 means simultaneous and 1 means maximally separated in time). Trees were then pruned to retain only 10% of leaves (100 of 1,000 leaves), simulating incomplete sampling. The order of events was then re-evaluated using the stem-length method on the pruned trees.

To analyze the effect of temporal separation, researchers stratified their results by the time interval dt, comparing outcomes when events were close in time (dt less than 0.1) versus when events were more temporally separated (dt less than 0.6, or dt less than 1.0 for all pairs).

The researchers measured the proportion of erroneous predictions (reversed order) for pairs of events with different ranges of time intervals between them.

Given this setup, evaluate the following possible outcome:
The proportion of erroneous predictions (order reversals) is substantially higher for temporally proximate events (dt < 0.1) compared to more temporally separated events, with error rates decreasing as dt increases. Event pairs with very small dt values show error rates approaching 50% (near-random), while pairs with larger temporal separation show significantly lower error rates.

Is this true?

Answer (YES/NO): NO